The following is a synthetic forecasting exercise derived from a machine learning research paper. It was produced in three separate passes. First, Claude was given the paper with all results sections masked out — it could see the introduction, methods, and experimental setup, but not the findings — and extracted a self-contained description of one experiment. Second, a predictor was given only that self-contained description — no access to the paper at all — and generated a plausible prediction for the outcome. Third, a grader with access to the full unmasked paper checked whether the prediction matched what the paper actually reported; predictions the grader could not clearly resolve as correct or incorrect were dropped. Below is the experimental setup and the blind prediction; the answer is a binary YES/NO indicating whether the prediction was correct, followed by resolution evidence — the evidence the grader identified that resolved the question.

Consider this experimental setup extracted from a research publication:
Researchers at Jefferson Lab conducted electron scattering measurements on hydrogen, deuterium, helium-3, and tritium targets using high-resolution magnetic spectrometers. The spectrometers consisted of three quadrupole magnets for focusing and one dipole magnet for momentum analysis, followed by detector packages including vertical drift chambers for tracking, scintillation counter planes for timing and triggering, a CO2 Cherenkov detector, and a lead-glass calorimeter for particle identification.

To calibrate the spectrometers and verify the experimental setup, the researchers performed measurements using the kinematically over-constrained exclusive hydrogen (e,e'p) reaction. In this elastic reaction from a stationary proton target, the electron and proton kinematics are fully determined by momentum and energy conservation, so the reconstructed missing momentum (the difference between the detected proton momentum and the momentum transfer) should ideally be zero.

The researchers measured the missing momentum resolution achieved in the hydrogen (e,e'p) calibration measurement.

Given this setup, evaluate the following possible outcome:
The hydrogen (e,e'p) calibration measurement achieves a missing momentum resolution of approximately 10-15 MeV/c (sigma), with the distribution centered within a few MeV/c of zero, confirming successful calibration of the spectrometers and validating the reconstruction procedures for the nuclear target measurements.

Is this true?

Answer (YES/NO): NO